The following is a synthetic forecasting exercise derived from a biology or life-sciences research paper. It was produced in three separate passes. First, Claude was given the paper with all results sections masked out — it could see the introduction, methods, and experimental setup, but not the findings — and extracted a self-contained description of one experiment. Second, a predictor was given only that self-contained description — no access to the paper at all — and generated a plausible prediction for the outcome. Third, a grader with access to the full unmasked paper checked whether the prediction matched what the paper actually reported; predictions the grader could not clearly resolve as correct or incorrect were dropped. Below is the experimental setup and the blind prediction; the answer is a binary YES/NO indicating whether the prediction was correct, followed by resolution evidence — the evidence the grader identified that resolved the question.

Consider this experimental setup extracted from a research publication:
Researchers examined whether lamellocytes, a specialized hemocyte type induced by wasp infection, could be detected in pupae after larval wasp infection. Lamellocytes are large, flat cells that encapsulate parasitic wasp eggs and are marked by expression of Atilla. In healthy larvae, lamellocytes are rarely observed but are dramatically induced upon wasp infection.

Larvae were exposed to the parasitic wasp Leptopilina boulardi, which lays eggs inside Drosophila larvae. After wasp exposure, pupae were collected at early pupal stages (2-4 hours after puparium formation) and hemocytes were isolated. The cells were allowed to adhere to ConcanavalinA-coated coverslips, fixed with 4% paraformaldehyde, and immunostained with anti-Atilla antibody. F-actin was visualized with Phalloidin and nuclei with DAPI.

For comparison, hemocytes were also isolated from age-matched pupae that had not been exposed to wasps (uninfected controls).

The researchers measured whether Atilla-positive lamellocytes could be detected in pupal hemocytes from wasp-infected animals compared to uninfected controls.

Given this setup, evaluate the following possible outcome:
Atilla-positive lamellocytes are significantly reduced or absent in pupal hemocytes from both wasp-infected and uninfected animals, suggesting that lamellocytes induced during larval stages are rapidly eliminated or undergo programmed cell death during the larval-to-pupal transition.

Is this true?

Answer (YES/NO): NO